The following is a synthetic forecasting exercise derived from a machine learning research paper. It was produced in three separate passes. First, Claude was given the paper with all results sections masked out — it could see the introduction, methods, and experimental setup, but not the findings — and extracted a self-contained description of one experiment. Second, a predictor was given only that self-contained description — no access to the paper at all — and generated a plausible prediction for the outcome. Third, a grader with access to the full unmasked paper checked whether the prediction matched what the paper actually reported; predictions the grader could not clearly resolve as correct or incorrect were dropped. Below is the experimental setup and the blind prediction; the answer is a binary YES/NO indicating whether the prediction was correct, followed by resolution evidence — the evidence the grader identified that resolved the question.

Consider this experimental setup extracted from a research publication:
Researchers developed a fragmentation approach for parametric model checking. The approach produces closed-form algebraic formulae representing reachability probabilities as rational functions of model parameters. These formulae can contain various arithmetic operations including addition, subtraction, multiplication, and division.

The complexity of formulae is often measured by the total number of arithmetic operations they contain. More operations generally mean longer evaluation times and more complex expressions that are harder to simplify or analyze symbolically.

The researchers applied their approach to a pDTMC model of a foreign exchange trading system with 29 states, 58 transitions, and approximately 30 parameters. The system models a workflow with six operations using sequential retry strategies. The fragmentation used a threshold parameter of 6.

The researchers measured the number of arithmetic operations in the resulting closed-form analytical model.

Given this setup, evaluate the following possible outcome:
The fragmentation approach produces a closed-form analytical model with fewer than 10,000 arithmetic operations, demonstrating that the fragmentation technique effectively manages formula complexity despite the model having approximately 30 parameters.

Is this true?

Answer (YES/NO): YES